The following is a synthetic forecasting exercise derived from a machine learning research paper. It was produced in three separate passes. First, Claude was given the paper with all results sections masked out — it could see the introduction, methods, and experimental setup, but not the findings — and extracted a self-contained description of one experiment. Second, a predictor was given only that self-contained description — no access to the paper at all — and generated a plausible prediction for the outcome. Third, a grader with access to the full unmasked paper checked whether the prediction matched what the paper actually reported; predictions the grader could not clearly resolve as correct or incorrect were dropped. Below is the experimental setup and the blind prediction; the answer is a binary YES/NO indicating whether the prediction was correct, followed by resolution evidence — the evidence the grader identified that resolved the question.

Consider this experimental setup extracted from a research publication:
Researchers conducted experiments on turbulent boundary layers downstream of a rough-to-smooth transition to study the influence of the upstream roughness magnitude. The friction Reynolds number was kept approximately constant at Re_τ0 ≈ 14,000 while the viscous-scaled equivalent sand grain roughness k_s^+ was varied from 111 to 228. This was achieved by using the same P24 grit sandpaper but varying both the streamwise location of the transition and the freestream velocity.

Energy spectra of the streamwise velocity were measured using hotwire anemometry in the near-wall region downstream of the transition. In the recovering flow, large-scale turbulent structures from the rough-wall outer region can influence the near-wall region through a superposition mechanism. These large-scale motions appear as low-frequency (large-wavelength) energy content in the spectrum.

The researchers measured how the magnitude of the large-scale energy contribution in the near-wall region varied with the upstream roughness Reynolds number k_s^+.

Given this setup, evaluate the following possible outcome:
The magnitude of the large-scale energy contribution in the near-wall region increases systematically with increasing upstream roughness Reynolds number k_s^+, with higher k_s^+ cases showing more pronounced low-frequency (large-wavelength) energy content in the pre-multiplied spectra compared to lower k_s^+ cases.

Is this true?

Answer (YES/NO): YES